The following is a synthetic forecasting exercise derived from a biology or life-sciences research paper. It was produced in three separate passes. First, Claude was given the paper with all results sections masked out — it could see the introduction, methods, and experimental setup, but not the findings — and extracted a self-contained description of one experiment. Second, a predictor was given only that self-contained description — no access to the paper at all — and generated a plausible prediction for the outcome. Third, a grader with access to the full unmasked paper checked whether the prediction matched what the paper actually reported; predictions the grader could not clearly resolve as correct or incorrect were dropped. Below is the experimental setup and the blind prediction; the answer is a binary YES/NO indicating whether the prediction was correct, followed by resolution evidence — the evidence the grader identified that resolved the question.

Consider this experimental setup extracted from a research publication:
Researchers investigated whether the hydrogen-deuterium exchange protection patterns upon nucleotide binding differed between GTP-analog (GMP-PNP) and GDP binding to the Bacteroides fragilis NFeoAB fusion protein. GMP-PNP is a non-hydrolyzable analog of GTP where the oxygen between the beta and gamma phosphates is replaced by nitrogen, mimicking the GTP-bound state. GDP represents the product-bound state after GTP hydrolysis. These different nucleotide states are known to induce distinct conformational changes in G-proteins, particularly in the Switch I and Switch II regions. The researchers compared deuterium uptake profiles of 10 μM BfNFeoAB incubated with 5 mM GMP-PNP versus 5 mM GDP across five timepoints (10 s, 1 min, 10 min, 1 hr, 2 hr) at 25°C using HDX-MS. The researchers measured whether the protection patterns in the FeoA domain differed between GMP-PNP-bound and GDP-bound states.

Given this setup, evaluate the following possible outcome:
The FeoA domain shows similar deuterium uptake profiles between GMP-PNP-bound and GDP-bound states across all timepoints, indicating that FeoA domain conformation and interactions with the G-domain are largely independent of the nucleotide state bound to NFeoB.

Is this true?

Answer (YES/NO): NO